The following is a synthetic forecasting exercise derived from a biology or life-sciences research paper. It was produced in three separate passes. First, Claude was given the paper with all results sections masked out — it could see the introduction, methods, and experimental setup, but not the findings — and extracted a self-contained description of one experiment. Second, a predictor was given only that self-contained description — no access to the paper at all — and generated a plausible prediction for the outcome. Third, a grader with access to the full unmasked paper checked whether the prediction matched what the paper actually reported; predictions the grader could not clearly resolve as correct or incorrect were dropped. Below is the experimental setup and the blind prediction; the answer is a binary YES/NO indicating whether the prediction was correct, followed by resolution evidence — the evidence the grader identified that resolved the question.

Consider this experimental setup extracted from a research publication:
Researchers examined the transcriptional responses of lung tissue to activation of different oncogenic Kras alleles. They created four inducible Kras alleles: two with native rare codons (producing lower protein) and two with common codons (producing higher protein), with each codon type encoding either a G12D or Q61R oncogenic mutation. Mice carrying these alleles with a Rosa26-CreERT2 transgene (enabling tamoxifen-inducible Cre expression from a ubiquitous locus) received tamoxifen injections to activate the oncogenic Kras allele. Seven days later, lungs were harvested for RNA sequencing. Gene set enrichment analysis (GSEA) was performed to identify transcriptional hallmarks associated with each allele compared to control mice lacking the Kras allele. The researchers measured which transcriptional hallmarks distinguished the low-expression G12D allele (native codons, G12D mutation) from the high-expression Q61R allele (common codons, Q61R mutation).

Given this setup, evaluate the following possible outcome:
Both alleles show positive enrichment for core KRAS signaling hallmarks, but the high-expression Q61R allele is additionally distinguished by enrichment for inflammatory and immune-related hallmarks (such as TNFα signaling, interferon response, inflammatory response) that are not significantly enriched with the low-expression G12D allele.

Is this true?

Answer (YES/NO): NO